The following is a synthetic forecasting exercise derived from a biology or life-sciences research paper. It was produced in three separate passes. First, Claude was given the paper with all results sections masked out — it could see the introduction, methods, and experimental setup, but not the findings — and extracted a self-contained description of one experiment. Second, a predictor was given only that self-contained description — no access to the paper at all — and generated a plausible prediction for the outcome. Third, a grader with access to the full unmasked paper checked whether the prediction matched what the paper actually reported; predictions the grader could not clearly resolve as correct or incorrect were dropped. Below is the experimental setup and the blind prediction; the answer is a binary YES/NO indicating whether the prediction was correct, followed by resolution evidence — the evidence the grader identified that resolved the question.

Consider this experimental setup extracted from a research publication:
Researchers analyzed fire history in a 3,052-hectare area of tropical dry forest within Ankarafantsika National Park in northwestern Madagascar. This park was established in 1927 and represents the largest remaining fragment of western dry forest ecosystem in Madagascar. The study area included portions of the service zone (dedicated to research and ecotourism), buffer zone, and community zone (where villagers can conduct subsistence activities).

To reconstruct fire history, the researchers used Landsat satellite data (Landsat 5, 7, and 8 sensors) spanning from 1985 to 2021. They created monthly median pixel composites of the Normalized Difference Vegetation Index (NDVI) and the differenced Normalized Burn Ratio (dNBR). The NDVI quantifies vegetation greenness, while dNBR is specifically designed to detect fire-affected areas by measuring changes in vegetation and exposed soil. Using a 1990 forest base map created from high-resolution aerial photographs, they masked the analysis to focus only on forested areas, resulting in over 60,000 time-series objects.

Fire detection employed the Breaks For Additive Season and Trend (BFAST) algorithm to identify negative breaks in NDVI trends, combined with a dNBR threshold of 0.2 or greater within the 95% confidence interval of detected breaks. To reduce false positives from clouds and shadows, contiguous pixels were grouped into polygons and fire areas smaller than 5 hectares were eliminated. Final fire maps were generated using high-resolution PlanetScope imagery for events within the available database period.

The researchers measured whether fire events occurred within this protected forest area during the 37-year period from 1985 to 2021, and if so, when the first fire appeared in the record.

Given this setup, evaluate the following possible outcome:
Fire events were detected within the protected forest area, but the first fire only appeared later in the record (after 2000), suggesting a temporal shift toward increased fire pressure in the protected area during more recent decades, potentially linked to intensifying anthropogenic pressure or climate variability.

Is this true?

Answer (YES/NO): YES